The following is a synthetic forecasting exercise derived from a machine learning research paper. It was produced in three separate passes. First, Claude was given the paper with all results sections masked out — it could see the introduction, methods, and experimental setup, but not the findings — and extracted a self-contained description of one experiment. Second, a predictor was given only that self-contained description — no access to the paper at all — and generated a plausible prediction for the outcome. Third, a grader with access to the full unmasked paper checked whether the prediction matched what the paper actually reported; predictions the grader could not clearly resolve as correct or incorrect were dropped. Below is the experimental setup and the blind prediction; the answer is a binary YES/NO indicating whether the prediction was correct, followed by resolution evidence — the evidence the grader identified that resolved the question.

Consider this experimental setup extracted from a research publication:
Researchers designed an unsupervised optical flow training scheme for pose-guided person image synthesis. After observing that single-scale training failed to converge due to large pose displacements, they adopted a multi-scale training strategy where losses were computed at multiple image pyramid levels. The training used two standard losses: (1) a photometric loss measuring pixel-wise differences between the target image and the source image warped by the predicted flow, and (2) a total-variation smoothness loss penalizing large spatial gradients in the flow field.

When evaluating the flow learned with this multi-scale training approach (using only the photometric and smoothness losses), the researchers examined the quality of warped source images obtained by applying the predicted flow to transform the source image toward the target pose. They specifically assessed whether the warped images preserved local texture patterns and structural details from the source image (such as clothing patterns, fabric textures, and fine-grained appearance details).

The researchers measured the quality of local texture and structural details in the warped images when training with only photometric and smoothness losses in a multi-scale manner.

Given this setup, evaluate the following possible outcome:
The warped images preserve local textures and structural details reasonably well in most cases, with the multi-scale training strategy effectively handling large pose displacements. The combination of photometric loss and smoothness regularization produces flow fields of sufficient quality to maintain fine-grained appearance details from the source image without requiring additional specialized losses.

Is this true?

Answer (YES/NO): NO